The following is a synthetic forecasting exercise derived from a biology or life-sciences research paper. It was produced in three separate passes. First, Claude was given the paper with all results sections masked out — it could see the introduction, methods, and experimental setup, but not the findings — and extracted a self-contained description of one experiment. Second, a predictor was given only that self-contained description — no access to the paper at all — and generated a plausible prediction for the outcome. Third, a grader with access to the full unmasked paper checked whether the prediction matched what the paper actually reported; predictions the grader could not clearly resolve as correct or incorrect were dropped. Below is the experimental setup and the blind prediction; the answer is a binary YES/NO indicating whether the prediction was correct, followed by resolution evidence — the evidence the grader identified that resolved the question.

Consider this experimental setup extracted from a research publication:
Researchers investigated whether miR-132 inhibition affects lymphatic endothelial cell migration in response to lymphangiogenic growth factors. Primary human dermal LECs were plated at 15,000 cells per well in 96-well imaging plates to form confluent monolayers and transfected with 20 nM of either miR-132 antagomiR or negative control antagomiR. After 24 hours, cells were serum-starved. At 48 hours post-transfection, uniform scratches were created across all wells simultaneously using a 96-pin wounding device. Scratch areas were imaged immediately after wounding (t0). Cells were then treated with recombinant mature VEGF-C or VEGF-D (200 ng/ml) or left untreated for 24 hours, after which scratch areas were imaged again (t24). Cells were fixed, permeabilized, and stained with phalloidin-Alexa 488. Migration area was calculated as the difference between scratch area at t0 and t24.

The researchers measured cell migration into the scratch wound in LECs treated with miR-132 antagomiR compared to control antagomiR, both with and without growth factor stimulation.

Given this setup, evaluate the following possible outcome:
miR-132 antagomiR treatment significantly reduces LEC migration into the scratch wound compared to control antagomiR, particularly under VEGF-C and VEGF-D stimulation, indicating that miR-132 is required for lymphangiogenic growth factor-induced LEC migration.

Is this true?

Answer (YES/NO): NO